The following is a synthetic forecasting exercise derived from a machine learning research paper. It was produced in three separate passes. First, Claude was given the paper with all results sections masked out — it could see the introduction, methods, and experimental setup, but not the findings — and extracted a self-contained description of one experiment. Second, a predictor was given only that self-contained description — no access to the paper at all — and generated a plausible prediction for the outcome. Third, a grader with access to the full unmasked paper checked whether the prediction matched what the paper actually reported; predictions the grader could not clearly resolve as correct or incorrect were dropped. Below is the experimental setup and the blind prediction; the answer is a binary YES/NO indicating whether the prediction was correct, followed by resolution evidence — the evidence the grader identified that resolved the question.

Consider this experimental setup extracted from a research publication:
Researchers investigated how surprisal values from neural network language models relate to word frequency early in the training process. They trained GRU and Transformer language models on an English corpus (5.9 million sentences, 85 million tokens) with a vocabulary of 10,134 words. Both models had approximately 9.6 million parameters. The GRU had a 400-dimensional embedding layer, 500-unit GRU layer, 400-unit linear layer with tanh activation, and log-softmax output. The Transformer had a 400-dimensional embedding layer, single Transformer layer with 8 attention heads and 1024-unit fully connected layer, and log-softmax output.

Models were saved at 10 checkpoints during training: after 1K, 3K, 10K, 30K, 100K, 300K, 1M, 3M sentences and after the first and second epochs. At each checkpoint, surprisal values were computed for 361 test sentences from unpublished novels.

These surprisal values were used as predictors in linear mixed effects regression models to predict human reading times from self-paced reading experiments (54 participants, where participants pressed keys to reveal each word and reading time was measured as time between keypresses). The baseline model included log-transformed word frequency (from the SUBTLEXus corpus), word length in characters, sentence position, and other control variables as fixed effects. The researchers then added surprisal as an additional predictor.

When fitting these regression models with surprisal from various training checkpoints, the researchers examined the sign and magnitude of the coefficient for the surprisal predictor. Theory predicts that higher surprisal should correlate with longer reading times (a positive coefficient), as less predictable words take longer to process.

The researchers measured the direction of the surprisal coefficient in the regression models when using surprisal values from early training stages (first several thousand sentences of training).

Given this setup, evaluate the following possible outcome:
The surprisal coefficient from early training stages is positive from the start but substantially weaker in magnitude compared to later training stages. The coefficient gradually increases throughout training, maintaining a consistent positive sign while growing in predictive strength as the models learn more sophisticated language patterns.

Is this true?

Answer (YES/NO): NO